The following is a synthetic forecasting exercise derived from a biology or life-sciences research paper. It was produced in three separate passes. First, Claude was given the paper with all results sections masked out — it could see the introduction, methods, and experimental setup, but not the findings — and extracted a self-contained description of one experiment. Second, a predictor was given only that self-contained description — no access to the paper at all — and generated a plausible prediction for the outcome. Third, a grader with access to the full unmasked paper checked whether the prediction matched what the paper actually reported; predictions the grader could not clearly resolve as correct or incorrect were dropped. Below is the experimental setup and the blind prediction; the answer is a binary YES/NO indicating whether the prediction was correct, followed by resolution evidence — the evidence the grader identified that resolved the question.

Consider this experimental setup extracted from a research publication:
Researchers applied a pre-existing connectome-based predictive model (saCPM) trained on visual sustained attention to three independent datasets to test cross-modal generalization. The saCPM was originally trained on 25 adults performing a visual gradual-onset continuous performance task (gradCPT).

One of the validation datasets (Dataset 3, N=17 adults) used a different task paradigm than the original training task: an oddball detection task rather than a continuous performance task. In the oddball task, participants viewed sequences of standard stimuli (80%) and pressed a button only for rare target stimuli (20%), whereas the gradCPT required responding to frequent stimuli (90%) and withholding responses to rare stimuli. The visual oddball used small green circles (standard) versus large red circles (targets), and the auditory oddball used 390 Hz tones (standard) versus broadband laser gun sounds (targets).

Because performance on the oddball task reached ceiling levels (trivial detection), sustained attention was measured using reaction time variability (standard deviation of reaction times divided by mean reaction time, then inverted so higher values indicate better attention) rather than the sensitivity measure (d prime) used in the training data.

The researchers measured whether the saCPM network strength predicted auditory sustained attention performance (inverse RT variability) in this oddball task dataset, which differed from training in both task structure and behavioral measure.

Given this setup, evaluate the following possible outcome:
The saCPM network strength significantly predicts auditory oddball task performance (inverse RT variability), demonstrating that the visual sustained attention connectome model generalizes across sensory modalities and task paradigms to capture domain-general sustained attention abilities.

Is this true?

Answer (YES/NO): YES